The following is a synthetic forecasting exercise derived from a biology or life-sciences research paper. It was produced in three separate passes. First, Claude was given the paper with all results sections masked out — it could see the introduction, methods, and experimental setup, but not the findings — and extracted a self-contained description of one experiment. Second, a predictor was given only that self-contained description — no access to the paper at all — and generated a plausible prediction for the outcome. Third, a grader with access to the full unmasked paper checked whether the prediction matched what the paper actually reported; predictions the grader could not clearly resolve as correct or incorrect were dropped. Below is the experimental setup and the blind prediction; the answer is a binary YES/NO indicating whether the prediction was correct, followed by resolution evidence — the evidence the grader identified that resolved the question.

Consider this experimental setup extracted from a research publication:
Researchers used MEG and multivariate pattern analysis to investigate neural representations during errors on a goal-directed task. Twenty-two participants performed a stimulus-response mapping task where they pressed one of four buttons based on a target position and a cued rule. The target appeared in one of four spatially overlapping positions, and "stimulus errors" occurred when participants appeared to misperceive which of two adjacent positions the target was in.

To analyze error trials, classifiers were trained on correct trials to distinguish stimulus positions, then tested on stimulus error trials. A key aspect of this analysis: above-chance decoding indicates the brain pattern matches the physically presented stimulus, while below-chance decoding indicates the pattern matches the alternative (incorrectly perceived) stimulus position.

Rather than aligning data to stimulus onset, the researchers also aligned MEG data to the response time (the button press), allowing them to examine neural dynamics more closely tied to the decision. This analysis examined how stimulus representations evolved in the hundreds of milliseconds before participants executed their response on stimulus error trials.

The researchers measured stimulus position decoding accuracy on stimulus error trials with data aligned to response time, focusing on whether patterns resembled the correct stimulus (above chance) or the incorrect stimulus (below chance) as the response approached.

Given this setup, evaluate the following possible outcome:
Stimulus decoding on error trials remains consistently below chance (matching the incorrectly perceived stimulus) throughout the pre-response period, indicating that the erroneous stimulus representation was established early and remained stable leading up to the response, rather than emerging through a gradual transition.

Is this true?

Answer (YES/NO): NO